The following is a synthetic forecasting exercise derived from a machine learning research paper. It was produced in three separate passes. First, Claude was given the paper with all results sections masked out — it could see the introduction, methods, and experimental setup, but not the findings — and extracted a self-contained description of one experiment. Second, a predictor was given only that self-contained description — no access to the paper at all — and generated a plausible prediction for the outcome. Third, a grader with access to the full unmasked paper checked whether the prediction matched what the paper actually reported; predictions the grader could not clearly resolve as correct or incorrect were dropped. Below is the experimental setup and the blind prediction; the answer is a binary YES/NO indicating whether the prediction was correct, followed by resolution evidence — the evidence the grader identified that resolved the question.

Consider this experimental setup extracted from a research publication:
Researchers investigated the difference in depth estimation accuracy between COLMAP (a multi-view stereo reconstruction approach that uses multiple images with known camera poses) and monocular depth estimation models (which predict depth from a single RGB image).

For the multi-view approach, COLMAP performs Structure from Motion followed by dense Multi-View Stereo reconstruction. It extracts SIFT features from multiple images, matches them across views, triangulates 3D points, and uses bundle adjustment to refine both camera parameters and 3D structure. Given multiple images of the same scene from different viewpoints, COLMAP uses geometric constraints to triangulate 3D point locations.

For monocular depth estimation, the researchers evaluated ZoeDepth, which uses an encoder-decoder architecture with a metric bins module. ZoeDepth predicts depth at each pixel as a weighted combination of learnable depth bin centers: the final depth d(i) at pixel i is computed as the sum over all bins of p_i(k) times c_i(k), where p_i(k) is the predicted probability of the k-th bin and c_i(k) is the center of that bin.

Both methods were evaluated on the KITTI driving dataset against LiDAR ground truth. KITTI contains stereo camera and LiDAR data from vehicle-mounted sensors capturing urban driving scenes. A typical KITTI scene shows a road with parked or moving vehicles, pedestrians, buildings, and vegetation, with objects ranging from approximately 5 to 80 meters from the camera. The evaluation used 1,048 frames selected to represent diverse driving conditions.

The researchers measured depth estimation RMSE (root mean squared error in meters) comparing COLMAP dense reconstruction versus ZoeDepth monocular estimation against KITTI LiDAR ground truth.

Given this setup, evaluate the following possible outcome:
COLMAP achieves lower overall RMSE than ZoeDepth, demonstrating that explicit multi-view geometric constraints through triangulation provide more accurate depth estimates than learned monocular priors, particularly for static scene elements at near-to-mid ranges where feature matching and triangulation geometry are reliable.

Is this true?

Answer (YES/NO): YES